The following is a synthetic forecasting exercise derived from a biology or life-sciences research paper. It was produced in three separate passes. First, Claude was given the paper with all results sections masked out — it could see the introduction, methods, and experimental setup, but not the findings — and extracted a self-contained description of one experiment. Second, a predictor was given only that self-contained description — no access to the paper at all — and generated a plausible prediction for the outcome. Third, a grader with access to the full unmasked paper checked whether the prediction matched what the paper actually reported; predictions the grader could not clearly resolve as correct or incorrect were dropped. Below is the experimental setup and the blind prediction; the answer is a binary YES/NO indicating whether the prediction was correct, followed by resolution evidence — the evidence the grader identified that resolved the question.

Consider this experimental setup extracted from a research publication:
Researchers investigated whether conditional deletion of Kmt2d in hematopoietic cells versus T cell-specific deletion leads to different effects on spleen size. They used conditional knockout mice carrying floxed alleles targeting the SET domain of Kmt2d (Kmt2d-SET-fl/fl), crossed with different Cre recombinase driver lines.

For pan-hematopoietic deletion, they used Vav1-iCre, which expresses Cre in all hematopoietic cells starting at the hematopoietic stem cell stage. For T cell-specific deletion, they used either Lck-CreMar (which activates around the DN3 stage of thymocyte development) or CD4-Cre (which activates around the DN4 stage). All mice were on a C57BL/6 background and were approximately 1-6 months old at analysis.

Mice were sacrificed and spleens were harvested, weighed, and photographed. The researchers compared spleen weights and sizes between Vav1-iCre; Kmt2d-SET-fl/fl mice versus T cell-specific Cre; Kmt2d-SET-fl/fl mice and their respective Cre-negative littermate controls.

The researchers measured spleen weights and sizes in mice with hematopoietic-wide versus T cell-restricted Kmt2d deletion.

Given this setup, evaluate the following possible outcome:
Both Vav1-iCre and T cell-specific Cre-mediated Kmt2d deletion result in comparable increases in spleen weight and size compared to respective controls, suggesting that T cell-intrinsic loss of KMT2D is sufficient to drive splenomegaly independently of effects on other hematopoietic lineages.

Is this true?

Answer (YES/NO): NO